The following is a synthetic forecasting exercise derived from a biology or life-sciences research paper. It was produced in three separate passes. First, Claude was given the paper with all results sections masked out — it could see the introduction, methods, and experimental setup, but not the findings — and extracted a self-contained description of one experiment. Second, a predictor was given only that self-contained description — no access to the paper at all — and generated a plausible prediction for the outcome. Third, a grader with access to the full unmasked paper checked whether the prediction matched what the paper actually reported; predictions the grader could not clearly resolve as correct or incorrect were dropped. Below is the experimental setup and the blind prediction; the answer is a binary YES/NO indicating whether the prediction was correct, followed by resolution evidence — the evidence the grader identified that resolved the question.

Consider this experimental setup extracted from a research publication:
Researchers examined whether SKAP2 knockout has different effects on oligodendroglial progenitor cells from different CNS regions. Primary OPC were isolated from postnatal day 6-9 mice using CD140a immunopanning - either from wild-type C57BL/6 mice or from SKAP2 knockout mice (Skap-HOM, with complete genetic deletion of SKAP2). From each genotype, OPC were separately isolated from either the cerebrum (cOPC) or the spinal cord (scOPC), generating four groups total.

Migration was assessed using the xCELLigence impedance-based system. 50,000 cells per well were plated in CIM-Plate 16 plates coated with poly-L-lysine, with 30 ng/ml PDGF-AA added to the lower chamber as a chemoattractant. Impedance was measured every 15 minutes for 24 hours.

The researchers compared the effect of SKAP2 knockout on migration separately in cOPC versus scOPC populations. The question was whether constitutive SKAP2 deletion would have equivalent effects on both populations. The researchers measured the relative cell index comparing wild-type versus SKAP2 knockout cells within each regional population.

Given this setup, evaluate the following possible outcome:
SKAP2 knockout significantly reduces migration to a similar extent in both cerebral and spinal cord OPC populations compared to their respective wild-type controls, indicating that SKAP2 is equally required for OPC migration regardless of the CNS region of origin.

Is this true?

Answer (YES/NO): NO